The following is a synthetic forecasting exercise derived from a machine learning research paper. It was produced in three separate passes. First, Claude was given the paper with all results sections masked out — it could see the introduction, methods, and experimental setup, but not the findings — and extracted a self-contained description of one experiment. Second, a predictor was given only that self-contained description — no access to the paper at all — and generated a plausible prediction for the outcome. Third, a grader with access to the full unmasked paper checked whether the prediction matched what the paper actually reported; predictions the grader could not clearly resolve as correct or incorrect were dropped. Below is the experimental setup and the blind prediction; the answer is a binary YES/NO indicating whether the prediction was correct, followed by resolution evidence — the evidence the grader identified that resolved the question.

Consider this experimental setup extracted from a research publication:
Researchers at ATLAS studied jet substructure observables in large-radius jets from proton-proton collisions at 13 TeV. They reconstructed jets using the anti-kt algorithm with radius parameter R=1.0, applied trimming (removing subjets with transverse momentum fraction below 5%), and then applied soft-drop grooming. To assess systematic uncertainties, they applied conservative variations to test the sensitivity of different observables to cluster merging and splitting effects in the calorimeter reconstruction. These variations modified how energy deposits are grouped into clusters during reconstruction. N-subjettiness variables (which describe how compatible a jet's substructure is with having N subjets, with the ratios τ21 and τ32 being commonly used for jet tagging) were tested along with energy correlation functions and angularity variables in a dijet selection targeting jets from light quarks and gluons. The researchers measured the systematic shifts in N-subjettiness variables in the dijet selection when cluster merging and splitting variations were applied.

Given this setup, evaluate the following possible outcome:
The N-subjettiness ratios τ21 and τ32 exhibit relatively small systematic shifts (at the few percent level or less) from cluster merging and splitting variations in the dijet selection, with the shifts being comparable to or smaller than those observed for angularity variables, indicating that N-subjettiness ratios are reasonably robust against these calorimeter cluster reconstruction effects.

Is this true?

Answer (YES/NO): NO